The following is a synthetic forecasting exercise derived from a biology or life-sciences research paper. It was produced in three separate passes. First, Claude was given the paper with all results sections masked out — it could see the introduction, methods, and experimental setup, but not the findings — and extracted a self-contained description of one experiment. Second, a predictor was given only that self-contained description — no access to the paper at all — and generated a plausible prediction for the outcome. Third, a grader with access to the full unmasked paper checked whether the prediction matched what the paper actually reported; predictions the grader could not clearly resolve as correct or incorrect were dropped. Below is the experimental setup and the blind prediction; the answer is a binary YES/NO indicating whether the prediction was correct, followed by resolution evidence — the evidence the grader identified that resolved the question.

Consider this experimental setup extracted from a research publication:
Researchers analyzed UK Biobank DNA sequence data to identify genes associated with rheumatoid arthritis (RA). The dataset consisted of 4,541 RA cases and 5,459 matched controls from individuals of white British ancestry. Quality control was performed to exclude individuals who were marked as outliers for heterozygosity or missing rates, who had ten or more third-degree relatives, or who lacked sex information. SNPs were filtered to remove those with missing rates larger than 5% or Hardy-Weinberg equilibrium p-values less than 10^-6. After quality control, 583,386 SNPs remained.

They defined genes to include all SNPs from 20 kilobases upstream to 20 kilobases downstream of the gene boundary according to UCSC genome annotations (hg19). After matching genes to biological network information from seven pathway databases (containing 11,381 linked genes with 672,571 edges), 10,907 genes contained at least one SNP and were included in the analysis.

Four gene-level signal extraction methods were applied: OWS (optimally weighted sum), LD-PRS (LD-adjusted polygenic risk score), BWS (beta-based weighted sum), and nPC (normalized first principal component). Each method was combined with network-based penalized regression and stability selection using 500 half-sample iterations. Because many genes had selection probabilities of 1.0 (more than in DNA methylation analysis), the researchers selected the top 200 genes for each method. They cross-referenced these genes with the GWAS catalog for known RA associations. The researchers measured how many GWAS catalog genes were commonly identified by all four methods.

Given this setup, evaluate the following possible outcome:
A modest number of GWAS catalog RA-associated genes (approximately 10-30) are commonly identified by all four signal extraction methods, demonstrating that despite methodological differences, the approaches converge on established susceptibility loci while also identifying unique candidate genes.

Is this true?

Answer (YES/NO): NO